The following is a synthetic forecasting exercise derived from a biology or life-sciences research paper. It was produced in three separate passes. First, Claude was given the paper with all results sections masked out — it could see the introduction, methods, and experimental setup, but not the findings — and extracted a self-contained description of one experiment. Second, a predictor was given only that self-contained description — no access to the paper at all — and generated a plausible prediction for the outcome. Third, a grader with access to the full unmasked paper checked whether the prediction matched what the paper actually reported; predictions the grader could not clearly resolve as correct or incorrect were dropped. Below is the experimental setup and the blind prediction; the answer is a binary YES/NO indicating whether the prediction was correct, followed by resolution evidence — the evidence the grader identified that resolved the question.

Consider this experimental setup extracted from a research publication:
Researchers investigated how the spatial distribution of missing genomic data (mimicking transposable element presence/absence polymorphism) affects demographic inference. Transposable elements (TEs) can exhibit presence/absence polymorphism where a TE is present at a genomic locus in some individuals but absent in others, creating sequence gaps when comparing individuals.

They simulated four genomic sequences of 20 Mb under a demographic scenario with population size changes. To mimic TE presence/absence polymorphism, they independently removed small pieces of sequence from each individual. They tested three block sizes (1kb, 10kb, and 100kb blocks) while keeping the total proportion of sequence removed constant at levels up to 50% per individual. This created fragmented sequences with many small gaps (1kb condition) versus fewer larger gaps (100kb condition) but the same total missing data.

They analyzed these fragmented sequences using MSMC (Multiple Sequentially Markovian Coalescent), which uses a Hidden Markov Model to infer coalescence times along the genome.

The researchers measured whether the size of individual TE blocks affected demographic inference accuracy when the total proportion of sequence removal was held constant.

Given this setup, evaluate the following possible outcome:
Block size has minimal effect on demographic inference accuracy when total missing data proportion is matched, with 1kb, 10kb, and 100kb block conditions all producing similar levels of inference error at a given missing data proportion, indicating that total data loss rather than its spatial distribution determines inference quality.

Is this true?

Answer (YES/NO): NO